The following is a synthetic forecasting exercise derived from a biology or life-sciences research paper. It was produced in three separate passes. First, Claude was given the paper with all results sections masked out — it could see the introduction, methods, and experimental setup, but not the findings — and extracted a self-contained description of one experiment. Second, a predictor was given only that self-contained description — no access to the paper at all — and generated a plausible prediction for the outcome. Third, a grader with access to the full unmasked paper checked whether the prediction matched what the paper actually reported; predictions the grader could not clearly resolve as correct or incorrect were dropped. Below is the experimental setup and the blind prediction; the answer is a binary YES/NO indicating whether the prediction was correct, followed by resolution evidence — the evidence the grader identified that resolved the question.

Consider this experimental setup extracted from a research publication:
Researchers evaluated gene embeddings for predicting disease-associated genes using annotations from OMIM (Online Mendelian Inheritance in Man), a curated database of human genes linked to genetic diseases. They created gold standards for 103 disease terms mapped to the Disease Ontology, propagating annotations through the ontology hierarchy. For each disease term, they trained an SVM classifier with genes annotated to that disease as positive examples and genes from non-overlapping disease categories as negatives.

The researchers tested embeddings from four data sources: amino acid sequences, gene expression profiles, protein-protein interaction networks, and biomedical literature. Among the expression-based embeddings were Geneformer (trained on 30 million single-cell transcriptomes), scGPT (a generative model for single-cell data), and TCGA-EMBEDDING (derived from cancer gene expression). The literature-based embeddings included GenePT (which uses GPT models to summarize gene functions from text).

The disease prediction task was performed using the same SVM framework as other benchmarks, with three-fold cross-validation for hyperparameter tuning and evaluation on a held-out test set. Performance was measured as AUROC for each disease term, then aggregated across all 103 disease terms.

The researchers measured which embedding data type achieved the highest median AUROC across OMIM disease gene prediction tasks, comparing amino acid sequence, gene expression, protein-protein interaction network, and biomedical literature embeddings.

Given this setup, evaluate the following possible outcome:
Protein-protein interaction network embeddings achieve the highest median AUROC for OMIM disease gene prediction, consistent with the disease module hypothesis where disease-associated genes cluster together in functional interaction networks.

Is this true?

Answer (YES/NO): NO